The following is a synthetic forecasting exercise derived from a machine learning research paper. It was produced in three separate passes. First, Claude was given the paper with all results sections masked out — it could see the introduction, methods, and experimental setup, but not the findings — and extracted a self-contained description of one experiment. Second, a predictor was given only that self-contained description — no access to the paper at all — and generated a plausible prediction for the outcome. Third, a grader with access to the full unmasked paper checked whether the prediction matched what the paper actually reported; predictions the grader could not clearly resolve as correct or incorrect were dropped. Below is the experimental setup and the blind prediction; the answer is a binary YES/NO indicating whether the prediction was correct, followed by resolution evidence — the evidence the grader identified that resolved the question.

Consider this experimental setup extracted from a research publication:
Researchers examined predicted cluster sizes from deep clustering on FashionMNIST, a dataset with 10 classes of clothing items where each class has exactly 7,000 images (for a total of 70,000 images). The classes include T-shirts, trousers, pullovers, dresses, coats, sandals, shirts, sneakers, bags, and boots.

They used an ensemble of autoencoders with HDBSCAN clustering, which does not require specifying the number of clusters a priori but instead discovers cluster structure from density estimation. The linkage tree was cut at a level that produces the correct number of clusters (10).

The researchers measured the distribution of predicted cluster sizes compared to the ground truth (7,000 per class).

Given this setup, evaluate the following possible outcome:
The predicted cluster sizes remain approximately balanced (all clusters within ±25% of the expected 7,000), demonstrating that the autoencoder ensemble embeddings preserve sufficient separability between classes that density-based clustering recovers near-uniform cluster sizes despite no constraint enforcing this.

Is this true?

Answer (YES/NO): NO